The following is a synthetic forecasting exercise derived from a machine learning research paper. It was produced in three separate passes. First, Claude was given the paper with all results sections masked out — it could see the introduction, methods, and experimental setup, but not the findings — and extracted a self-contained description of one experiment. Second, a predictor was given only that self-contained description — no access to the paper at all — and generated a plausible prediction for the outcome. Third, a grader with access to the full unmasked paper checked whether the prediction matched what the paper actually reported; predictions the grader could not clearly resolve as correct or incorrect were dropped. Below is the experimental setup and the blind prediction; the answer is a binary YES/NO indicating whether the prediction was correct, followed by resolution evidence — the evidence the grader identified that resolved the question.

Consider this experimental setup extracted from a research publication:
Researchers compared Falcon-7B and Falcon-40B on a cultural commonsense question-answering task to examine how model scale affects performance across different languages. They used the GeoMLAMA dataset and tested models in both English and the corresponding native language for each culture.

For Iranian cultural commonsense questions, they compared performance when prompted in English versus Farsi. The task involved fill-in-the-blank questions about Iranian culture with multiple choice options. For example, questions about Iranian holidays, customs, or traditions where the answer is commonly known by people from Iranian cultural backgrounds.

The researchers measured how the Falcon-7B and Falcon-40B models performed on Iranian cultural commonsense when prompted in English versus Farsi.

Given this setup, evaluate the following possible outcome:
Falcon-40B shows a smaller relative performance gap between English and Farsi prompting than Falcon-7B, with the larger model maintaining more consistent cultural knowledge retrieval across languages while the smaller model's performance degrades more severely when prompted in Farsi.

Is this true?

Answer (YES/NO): NO